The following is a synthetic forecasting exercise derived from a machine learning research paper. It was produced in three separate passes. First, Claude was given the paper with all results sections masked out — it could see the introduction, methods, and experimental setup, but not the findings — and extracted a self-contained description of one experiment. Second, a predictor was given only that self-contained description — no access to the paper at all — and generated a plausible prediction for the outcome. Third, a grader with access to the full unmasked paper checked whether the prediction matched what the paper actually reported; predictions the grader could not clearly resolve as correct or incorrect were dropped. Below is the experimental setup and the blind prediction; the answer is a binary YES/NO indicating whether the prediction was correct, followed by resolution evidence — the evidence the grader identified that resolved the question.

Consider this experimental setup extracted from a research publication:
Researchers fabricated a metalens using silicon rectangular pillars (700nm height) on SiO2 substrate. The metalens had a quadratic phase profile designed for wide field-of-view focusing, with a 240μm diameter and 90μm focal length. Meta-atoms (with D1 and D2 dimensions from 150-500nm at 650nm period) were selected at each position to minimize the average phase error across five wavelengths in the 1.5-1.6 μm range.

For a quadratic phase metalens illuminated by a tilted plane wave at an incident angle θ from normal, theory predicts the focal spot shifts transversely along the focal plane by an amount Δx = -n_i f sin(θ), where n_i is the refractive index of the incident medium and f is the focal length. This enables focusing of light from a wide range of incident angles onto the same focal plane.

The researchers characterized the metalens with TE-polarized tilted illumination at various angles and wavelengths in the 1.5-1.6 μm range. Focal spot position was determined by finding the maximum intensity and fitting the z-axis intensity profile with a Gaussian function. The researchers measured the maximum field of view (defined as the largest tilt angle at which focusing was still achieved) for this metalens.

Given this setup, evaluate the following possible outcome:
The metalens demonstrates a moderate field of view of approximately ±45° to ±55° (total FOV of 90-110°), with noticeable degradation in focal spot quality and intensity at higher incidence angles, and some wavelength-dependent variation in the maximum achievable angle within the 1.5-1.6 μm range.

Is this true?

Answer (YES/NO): NO